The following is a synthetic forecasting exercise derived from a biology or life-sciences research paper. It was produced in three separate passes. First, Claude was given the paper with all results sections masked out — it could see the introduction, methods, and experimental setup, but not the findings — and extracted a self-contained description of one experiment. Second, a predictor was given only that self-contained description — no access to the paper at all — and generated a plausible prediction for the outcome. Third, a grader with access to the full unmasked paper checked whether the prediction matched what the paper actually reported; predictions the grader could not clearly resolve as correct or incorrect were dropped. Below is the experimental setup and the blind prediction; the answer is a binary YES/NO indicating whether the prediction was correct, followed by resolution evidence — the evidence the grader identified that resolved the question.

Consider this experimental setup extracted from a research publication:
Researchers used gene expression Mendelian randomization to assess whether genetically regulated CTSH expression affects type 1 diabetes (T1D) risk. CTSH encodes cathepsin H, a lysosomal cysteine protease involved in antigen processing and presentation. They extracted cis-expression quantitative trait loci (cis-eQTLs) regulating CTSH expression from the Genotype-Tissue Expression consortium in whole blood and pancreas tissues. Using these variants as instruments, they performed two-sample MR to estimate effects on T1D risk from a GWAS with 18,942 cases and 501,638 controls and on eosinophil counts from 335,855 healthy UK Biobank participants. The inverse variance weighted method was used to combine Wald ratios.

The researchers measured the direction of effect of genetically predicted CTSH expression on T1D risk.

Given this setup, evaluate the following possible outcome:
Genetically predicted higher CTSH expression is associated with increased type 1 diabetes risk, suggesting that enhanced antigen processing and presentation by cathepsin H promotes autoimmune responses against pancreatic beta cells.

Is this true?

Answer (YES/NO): YES